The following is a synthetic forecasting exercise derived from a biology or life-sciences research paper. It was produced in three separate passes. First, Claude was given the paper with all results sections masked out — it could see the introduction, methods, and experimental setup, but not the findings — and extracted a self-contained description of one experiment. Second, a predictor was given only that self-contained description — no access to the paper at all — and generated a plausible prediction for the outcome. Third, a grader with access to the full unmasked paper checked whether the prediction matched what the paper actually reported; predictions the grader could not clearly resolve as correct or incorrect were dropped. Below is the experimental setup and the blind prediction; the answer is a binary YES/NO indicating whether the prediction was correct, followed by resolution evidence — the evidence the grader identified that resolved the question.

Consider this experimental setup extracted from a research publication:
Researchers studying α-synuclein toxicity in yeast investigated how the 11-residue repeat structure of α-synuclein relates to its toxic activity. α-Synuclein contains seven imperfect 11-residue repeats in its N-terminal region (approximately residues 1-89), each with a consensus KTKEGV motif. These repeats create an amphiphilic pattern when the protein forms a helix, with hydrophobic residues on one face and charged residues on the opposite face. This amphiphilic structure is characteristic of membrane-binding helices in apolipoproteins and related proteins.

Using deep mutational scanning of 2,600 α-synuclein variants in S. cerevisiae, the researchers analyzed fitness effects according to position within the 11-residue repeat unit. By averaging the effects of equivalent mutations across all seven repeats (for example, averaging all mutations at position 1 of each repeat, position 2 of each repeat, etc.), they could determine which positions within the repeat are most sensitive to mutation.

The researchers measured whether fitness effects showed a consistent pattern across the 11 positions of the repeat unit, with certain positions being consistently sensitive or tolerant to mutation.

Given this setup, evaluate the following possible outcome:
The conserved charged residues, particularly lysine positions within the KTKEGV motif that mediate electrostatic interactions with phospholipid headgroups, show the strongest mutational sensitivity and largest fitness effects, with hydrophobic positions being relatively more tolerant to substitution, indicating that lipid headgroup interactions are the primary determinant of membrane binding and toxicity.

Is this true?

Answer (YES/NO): NO